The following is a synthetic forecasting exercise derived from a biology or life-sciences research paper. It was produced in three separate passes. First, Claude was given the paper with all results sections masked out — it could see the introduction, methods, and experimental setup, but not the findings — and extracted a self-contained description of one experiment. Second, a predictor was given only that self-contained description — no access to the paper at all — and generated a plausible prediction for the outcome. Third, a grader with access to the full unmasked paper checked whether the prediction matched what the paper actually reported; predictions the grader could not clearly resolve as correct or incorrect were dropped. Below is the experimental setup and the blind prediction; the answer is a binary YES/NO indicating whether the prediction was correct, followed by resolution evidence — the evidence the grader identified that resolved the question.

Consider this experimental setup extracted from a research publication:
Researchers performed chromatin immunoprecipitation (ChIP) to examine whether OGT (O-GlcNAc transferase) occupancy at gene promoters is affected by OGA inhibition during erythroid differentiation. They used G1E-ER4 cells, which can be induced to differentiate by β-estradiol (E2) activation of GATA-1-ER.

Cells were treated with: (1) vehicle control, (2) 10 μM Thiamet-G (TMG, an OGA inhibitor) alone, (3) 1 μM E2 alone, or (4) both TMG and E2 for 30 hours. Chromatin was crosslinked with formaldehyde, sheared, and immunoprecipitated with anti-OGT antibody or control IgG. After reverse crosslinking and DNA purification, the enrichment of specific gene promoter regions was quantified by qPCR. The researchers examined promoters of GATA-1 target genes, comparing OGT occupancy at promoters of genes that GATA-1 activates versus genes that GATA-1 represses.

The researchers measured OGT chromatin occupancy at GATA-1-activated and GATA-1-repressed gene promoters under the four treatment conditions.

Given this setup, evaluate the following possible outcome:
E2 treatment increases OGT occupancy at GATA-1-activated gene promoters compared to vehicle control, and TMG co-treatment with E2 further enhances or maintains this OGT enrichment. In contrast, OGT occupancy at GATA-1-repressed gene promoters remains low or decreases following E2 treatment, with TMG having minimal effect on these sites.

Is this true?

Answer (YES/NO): NO